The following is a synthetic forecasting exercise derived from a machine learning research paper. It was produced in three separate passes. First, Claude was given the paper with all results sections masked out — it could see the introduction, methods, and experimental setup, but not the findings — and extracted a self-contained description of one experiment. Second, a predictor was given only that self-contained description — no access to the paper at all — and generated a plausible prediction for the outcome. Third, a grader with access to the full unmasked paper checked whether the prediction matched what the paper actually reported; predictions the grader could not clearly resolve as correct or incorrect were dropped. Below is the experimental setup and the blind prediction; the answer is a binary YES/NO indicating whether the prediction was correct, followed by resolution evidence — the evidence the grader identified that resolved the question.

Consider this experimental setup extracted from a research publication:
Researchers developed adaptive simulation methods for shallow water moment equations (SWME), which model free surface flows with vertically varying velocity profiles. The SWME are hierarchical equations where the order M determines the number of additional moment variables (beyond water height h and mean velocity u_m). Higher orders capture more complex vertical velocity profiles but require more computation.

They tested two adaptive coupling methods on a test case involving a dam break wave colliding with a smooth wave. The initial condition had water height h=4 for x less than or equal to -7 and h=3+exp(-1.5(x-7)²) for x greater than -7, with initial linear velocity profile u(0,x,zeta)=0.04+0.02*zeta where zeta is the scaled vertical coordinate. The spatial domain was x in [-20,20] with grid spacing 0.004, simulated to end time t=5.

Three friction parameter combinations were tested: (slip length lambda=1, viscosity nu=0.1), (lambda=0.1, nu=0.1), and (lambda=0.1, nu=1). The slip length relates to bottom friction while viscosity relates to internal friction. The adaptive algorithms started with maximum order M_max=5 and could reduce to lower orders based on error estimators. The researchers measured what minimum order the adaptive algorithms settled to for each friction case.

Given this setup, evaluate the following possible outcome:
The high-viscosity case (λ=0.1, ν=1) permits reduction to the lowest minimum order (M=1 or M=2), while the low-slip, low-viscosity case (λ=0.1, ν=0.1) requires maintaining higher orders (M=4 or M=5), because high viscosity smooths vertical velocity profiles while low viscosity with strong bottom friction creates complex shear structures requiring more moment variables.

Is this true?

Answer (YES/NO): NO